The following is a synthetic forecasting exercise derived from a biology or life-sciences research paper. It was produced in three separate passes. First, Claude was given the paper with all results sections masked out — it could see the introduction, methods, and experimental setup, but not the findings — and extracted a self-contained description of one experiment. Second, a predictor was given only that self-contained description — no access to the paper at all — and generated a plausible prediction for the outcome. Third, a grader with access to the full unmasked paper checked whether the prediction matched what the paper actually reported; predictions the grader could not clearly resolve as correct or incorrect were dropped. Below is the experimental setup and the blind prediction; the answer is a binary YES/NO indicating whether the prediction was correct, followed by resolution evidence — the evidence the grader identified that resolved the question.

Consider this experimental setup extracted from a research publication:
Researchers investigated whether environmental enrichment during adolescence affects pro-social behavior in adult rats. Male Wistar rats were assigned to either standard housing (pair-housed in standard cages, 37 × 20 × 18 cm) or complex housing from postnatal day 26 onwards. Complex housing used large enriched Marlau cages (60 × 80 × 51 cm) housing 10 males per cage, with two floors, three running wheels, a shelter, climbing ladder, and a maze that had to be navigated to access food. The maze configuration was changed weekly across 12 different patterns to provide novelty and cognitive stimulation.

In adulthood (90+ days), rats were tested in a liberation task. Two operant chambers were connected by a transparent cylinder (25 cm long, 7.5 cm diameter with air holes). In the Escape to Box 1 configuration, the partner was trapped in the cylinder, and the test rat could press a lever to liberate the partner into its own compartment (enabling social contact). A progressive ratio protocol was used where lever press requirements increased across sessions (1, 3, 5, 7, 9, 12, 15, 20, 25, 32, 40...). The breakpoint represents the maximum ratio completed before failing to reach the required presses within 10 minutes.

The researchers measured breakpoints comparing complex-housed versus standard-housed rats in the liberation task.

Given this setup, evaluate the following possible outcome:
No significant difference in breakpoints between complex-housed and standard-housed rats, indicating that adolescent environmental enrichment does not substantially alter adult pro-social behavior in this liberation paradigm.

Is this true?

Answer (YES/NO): NO